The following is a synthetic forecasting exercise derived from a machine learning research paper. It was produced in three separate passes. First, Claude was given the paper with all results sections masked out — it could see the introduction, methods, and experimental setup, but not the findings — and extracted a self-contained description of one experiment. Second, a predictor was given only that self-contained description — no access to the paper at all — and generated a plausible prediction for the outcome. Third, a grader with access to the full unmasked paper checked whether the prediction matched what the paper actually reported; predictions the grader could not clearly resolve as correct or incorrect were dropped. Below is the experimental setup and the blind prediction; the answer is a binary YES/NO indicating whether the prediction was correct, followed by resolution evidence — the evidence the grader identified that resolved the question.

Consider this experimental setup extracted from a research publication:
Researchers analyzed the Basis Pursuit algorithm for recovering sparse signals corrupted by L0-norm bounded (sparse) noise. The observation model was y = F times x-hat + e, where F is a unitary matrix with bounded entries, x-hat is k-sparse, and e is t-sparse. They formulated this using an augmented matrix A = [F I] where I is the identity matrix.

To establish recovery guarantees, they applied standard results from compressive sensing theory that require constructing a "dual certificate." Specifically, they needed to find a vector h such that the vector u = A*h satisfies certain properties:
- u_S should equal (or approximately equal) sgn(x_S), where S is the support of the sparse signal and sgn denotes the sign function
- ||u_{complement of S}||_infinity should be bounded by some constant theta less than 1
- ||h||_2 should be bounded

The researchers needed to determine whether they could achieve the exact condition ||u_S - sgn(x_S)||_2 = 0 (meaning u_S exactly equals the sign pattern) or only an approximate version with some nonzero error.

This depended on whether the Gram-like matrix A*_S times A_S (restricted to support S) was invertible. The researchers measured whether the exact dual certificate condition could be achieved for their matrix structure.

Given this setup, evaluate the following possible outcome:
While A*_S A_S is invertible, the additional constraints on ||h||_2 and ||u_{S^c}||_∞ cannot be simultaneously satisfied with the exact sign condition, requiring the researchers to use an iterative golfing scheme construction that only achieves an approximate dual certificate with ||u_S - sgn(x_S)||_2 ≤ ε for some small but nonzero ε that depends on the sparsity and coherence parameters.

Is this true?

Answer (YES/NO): NO